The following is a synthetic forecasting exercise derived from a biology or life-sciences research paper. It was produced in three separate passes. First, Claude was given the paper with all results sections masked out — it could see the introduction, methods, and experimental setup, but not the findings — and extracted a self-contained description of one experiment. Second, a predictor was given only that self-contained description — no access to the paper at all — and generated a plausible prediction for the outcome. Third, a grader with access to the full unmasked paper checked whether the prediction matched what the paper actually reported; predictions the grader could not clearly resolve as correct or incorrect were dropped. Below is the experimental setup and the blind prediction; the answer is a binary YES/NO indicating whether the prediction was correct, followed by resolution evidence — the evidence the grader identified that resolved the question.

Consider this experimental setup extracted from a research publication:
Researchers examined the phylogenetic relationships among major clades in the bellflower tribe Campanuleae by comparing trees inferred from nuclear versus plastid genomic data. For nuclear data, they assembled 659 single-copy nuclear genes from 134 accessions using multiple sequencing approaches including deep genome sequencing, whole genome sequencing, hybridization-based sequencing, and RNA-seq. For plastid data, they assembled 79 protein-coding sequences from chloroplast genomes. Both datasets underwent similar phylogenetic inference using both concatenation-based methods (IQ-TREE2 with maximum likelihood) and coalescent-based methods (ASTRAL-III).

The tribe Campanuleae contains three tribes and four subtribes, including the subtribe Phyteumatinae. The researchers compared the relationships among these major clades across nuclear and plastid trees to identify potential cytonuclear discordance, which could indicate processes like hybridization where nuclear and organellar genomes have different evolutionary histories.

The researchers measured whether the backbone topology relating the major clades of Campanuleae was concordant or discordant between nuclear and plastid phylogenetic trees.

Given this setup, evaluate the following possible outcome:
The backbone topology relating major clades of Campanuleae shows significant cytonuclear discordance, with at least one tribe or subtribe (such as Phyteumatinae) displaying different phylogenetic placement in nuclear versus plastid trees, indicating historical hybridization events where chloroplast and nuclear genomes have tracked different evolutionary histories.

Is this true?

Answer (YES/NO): NO